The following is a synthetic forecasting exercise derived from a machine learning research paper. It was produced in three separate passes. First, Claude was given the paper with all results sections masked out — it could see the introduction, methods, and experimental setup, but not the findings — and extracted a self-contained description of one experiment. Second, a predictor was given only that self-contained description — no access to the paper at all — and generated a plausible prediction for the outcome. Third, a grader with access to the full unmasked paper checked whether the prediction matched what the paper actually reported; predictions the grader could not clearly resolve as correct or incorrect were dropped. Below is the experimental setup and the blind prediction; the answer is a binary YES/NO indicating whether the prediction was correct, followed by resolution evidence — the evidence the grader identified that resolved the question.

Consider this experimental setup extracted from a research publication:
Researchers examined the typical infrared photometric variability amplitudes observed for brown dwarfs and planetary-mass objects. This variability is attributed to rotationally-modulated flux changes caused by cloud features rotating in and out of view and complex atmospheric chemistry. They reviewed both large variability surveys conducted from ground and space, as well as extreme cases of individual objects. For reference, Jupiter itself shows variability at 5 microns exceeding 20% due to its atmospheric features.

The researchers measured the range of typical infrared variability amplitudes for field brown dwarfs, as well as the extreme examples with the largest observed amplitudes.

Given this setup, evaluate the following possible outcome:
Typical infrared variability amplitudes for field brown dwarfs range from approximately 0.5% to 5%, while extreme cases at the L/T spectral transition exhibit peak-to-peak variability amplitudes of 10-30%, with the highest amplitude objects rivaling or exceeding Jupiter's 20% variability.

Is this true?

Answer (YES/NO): NO